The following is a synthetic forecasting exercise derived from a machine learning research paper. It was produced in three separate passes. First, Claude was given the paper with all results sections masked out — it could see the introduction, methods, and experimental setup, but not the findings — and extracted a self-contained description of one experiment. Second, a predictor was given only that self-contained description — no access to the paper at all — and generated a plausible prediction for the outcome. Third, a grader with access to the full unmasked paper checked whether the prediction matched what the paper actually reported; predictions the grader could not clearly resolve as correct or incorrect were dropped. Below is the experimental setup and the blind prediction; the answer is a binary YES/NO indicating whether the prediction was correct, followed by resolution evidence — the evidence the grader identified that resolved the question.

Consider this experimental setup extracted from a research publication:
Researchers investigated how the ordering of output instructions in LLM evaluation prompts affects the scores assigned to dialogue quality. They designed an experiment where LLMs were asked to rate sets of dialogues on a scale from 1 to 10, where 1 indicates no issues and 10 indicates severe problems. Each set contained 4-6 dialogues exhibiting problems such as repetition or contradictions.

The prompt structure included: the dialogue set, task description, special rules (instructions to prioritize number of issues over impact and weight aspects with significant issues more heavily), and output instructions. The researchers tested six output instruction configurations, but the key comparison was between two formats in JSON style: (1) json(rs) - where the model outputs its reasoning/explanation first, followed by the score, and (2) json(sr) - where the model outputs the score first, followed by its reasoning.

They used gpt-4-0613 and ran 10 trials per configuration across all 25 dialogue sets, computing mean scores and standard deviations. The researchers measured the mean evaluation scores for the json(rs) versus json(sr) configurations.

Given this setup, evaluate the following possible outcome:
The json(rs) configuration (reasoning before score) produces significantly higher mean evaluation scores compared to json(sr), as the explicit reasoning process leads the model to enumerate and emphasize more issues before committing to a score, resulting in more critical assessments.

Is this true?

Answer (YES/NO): NO